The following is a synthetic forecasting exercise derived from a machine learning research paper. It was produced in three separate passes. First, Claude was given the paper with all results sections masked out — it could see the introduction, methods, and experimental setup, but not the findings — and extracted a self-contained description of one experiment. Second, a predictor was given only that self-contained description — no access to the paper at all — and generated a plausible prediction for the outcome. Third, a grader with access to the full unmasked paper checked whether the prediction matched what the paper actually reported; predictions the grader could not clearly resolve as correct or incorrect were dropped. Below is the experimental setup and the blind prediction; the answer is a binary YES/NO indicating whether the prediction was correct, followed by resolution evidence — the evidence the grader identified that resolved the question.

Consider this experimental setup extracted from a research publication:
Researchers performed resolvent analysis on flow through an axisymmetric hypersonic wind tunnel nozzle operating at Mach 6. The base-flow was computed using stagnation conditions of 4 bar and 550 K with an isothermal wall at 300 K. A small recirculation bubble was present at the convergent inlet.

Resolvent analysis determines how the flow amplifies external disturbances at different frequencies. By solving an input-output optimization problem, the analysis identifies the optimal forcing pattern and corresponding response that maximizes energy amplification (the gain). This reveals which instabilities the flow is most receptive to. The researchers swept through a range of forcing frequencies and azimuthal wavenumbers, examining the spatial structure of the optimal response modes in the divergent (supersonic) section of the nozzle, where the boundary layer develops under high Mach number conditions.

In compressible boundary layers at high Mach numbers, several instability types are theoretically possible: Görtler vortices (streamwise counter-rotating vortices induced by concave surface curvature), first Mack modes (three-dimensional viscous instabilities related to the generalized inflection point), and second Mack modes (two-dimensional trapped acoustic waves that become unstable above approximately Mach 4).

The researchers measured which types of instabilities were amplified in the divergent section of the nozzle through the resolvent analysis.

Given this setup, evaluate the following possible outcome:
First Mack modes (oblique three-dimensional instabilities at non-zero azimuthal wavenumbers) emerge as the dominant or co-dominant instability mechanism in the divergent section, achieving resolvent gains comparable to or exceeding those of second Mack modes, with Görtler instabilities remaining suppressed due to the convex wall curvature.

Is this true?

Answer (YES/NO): NO